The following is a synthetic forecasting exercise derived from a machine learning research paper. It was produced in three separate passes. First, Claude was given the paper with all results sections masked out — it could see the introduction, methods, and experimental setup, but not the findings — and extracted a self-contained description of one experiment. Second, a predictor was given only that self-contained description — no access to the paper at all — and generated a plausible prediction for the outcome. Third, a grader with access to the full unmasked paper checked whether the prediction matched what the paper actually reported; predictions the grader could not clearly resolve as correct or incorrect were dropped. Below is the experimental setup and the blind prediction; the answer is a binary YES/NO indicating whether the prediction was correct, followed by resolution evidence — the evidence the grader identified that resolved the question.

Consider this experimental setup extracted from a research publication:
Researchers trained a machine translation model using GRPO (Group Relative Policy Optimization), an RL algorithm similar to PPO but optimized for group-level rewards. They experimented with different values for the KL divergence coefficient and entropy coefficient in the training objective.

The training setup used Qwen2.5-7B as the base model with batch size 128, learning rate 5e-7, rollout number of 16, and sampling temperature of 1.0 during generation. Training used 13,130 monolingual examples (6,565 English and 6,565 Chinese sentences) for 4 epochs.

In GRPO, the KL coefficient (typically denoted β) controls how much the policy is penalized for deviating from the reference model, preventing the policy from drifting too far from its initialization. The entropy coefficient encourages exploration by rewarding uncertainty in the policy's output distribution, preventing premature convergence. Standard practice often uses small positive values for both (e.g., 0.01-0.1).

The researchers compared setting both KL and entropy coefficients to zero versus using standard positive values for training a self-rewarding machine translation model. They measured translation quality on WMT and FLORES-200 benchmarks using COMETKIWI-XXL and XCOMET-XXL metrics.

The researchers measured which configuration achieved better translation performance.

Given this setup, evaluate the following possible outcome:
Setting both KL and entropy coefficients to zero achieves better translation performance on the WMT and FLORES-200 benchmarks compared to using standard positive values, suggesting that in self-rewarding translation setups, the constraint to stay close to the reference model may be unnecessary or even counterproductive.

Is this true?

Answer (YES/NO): YES